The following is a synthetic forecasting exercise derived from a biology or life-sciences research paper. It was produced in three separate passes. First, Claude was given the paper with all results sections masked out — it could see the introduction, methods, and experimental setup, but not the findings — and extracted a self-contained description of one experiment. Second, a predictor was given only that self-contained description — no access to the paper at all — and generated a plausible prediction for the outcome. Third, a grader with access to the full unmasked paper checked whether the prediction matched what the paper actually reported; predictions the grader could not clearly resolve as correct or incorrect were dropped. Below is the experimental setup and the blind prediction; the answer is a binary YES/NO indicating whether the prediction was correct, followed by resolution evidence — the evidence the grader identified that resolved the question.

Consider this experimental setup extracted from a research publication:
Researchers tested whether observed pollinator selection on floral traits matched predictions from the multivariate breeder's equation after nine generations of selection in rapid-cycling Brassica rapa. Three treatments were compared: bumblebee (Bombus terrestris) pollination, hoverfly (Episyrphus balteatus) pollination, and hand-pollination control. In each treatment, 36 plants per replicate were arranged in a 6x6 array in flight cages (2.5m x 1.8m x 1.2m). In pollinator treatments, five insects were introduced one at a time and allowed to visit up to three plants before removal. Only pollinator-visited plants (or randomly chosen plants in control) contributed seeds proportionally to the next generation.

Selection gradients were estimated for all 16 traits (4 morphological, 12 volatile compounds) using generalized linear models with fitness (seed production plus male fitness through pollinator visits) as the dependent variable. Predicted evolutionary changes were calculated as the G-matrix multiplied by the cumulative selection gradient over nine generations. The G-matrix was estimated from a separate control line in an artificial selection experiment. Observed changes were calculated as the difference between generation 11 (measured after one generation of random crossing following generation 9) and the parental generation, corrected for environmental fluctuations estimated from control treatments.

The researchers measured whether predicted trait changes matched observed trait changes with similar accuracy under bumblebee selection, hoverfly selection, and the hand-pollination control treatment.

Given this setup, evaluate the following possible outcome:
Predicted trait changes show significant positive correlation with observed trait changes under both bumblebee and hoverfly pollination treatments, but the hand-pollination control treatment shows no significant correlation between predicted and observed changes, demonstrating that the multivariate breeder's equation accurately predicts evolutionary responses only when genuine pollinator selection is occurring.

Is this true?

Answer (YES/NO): NO